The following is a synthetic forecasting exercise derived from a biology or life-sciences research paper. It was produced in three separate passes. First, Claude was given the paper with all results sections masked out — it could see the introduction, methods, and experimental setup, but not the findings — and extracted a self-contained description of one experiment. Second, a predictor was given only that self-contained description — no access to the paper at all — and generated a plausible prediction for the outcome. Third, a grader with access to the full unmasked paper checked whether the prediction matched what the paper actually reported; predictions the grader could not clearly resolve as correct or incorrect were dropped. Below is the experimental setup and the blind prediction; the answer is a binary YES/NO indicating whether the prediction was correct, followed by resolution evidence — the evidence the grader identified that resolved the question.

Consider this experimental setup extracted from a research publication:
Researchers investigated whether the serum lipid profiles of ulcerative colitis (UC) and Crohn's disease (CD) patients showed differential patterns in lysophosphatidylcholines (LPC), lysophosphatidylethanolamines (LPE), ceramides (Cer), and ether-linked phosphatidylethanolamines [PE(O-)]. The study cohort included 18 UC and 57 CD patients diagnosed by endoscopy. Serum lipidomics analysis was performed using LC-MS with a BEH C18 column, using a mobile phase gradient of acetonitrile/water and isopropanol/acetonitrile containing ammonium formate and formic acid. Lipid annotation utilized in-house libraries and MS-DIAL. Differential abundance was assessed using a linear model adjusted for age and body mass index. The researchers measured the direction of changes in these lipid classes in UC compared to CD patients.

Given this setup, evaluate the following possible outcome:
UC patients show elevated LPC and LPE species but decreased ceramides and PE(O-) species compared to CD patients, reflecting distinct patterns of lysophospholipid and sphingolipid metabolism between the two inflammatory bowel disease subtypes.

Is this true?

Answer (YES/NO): NO